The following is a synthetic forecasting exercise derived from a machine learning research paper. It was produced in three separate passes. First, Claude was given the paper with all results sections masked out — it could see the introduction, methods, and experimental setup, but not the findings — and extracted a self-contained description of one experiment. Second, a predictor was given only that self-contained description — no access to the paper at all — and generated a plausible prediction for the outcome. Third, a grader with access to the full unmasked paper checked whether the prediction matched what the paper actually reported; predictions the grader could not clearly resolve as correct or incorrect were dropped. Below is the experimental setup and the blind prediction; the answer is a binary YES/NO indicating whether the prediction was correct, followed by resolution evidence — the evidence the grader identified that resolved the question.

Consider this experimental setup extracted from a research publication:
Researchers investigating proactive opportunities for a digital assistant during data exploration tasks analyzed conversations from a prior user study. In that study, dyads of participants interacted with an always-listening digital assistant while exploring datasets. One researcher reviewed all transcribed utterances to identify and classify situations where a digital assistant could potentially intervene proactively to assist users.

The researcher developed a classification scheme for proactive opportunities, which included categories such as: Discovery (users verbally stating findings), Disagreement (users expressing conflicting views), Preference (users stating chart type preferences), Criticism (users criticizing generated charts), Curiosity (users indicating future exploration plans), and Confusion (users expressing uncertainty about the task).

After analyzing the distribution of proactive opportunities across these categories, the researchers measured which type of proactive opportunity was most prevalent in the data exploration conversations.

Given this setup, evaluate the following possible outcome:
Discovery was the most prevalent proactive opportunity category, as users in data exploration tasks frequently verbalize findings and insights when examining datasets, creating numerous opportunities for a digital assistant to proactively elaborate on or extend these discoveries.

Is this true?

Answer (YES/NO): YES